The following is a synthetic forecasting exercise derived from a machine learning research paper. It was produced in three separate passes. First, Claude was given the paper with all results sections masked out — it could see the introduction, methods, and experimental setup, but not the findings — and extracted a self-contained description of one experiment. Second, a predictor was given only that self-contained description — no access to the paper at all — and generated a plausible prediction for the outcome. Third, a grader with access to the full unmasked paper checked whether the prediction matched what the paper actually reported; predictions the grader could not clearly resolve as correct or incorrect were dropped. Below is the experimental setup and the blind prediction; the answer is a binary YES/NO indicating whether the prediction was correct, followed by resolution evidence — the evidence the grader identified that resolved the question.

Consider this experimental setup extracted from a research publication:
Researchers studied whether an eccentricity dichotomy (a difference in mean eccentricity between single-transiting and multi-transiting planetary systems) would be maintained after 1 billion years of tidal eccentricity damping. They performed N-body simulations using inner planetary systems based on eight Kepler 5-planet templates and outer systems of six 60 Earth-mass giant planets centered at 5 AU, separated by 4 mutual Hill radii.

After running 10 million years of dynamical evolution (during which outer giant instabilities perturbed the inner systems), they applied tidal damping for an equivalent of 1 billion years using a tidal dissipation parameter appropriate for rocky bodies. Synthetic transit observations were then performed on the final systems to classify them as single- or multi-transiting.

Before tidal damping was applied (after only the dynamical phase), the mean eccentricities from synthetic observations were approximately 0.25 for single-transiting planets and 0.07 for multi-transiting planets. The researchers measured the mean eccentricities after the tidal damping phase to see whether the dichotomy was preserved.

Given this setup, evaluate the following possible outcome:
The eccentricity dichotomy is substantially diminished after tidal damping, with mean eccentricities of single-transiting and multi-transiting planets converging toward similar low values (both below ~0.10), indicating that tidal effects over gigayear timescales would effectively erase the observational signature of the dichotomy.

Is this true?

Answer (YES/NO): NO